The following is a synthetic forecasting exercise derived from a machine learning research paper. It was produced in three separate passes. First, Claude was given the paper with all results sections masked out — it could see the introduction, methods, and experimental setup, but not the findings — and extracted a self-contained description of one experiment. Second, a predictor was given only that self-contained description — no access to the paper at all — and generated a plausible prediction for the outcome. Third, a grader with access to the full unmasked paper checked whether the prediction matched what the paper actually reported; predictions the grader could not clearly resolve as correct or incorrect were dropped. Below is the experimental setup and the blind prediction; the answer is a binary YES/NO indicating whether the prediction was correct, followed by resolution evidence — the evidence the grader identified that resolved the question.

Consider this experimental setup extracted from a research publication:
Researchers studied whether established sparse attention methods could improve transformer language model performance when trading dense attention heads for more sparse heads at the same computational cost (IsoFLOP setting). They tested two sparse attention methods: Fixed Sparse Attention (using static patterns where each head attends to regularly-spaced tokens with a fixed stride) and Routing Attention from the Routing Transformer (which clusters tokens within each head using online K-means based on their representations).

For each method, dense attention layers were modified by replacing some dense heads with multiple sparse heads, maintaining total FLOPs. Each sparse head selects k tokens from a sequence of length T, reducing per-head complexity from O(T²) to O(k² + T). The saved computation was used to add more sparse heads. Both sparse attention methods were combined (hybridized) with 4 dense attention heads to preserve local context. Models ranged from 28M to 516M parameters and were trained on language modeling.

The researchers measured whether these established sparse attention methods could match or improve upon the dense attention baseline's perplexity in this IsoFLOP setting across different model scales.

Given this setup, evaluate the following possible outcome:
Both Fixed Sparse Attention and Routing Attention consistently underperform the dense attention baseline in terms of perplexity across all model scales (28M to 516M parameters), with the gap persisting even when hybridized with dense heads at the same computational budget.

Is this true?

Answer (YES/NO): YES